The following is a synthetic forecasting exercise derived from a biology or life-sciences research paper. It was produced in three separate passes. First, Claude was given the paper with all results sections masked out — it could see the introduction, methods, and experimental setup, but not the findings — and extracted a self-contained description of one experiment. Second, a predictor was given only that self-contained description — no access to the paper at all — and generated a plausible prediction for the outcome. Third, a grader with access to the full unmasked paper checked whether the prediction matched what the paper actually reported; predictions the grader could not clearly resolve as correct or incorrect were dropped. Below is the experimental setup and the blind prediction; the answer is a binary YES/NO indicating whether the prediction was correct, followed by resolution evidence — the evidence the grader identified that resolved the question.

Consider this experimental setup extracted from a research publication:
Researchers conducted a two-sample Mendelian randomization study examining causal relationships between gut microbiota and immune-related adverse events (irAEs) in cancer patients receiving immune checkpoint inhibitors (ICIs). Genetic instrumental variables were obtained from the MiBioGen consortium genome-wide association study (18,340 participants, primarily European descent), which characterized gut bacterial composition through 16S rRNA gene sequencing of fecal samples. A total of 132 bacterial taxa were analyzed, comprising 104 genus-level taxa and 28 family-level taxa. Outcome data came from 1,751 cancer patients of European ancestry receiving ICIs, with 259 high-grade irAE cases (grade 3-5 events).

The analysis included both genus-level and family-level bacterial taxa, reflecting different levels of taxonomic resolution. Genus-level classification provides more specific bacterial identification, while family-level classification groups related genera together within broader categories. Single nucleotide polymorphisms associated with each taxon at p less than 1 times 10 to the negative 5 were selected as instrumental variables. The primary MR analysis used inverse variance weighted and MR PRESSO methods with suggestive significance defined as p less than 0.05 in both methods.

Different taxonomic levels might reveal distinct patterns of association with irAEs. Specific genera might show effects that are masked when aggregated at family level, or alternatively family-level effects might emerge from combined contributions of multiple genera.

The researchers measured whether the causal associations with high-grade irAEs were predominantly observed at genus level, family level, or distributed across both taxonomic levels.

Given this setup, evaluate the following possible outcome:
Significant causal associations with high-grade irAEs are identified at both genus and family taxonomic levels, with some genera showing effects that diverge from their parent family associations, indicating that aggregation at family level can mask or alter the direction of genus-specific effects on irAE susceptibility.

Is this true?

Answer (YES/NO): YES